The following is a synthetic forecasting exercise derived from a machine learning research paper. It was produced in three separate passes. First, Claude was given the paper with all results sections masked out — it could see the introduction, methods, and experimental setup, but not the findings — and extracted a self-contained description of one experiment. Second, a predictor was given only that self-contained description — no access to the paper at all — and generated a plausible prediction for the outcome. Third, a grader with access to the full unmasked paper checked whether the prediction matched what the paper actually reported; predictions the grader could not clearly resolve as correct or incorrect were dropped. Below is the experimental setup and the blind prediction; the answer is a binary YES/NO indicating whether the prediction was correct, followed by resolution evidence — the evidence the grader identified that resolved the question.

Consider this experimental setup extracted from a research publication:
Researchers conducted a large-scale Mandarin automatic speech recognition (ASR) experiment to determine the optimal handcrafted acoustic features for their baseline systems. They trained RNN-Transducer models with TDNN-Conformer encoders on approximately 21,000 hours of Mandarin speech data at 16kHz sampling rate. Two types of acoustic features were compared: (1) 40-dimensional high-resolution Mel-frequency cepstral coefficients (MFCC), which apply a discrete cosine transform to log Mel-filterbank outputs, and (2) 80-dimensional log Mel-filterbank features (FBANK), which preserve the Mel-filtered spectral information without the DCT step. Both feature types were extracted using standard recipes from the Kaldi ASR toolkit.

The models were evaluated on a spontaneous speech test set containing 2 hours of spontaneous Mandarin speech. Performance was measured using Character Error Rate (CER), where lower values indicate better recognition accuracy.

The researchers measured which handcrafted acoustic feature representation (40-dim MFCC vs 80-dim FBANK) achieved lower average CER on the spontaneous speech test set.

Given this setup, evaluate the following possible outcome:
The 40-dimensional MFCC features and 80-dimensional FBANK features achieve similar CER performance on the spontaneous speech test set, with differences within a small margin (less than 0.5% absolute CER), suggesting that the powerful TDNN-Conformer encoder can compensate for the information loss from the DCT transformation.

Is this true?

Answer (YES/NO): NO